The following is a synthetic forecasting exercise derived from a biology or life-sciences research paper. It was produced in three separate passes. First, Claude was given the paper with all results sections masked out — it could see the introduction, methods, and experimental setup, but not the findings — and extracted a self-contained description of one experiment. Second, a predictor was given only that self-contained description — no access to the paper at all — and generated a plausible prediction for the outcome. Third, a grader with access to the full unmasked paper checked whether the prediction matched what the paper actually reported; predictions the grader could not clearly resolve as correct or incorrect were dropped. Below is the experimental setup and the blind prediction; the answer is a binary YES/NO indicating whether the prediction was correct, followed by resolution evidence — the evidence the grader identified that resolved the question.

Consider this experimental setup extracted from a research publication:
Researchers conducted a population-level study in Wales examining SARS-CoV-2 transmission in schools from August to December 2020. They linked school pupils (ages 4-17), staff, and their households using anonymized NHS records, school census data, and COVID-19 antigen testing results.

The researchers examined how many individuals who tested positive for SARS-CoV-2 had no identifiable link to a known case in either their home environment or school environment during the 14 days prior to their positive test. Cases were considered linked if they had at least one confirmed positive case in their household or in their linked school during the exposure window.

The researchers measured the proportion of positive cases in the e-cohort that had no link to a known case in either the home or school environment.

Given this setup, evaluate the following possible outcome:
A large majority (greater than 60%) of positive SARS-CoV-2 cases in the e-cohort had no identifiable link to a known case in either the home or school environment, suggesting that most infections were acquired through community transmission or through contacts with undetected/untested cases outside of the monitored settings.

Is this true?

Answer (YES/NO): NO